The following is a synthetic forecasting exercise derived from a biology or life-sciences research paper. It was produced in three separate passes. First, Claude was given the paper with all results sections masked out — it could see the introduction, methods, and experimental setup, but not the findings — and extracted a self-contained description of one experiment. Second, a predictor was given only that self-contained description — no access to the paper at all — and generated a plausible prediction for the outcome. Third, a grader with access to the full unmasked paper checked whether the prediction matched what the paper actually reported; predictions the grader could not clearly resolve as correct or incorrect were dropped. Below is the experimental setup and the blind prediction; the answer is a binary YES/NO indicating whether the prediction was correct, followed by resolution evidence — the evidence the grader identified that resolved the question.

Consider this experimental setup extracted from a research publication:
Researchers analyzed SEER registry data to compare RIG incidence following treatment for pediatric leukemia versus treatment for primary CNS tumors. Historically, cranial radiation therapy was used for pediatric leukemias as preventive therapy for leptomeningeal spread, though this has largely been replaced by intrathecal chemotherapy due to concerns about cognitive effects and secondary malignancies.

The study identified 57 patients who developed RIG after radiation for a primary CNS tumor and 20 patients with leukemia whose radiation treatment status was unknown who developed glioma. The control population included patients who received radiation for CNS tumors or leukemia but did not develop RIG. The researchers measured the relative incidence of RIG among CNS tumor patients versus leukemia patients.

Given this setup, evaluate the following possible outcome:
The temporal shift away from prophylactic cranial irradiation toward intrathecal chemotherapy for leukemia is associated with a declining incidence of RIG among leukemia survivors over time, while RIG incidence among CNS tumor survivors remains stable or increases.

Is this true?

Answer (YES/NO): NO